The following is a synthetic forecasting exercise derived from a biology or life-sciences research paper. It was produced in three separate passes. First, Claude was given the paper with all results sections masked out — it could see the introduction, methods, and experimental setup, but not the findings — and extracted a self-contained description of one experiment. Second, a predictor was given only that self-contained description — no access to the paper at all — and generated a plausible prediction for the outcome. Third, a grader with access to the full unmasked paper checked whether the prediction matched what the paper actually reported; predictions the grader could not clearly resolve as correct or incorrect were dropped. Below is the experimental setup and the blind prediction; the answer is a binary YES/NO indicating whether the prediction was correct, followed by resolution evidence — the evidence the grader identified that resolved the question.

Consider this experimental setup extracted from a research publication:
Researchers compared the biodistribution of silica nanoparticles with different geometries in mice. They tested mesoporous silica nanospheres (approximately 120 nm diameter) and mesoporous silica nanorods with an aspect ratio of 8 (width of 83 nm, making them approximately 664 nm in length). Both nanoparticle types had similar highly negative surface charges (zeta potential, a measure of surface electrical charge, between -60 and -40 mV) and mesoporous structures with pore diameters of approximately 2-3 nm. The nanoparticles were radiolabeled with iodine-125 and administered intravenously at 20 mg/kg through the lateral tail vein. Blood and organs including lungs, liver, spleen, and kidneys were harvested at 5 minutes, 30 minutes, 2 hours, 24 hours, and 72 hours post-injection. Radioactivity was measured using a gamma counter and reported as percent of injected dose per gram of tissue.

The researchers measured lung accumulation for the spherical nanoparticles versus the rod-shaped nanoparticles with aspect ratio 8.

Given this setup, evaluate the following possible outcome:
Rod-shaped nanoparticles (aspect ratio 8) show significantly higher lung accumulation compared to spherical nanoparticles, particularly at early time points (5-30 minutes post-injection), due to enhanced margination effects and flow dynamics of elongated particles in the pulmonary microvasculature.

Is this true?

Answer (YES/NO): NO